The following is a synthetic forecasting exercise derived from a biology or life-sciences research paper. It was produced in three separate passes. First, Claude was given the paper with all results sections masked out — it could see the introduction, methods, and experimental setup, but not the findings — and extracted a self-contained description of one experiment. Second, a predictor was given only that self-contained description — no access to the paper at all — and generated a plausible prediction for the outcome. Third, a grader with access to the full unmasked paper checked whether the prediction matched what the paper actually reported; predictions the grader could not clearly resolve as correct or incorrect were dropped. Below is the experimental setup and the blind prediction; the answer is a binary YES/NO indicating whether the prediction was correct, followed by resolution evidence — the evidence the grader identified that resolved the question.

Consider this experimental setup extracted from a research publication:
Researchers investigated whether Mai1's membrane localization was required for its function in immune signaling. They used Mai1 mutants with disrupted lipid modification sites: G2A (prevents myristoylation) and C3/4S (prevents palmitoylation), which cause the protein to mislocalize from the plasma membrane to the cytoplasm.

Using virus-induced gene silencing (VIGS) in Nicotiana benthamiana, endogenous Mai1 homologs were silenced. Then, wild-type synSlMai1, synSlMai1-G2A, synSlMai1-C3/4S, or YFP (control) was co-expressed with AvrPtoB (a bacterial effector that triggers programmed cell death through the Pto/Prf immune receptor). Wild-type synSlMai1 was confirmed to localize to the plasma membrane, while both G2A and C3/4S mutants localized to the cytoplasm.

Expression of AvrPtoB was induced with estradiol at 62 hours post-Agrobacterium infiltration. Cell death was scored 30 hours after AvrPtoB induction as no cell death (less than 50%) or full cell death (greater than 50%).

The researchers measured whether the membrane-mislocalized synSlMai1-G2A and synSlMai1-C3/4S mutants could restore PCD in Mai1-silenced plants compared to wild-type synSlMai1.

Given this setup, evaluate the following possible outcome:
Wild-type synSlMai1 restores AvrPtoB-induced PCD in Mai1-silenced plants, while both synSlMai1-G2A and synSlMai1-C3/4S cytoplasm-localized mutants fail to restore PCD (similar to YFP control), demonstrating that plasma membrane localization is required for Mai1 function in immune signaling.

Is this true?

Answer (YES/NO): NO